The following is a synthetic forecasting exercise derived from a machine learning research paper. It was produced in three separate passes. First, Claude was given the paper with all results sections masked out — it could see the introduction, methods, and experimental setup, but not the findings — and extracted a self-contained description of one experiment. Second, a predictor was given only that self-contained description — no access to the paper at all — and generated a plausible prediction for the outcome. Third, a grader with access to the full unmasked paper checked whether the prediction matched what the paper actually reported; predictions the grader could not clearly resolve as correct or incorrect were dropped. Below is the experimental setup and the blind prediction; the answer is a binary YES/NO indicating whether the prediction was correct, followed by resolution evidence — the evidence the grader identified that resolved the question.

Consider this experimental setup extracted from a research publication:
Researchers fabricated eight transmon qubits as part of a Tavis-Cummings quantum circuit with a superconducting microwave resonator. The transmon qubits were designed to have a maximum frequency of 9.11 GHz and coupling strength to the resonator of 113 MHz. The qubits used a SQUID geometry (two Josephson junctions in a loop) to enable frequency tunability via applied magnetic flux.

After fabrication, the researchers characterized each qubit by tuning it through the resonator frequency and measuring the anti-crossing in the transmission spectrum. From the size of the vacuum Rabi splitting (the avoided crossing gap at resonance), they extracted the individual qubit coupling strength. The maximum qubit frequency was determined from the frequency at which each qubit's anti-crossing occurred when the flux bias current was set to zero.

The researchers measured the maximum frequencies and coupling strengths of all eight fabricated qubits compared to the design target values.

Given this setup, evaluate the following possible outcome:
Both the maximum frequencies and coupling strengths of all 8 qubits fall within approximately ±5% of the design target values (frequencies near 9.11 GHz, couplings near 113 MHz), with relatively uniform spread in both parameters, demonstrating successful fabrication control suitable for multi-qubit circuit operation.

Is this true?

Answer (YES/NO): NO